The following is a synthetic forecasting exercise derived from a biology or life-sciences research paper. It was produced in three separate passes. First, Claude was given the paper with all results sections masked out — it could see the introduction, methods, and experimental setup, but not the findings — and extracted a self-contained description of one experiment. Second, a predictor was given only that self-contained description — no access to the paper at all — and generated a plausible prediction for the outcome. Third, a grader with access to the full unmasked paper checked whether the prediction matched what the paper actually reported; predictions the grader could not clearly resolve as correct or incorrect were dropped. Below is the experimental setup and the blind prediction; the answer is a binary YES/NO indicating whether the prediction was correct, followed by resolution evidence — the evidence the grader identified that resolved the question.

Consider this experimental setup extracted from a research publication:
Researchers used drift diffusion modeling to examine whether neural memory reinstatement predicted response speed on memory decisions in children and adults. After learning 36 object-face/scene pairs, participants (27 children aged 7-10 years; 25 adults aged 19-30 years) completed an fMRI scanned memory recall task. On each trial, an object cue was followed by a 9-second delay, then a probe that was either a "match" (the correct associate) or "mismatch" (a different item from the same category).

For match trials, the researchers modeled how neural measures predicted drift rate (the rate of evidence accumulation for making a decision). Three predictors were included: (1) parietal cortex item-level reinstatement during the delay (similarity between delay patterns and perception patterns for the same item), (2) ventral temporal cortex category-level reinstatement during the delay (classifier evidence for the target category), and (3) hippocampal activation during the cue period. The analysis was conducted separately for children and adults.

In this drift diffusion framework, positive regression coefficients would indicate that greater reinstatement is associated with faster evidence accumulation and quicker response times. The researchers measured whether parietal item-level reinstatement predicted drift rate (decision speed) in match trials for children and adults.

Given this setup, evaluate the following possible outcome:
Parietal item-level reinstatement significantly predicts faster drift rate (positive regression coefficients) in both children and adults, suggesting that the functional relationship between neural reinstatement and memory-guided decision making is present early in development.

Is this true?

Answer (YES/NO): NO